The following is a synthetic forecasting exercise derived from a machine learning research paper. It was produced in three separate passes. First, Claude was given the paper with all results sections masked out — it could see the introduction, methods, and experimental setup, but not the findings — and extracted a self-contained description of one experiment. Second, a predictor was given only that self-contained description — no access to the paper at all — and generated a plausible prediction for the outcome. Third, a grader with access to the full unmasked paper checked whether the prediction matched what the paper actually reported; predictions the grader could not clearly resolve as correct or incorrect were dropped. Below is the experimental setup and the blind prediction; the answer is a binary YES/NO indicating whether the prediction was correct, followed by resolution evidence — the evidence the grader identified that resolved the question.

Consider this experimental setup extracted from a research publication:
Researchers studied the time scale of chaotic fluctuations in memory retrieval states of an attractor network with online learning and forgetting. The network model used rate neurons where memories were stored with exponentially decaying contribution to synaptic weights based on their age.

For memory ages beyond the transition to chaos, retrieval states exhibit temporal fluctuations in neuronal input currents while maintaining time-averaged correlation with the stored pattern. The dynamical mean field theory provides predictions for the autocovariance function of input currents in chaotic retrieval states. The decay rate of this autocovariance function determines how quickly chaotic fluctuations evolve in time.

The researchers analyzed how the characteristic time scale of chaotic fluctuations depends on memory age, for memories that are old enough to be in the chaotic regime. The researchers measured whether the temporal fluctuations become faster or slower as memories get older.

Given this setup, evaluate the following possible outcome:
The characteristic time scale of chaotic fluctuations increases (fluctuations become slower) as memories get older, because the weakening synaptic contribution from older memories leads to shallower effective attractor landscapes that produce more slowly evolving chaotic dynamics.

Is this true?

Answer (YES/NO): NO